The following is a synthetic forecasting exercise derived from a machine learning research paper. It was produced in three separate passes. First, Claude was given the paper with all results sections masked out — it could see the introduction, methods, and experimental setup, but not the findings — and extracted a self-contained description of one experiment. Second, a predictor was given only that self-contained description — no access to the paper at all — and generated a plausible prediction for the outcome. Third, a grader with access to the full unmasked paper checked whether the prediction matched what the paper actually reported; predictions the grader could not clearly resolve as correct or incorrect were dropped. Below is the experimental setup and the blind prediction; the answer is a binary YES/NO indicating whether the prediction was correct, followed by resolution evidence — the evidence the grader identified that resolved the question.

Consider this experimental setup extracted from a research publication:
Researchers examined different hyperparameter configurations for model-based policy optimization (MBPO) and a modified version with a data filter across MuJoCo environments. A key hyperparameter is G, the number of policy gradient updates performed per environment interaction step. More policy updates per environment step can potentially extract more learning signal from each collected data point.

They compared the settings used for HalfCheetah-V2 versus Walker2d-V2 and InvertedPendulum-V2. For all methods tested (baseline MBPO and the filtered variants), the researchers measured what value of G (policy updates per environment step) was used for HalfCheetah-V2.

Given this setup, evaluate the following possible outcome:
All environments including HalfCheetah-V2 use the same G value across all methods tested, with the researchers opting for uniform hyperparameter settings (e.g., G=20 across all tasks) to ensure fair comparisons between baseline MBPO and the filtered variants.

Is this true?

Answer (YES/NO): NO